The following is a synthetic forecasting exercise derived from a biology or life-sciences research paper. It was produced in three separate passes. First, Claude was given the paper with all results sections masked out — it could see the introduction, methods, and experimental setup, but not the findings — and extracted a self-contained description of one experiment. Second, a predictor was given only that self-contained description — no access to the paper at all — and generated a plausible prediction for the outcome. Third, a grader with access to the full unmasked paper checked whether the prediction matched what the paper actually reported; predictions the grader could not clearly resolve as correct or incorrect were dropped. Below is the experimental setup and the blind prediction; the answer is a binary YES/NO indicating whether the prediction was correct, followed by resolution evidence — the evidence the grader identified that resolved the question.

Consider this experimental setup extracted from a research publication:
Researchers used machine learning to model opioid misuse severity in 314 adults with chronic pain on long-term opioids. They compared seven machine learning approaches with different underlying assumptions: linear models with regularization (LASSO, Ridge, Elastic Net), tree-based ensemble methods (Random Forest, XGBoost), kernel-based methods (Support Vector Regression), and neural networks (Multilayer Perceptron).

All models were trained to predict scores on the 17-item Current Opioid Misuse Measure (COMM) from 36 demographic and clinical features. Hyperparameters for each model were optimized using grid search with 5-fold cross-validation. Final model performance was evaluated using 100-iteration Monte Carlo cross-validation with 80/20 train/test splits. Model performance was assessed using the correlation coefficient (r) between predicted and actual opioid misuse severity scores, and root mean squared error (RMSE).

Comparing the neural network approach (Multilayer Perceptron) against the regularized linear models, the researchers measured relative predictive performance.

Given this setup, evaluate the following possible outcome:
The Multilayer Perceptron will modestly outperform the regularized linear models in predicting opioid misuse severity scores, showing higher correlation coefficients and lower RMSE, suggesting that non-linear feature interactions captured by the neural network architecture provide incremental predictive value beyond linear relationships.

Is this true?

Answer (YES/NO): NO